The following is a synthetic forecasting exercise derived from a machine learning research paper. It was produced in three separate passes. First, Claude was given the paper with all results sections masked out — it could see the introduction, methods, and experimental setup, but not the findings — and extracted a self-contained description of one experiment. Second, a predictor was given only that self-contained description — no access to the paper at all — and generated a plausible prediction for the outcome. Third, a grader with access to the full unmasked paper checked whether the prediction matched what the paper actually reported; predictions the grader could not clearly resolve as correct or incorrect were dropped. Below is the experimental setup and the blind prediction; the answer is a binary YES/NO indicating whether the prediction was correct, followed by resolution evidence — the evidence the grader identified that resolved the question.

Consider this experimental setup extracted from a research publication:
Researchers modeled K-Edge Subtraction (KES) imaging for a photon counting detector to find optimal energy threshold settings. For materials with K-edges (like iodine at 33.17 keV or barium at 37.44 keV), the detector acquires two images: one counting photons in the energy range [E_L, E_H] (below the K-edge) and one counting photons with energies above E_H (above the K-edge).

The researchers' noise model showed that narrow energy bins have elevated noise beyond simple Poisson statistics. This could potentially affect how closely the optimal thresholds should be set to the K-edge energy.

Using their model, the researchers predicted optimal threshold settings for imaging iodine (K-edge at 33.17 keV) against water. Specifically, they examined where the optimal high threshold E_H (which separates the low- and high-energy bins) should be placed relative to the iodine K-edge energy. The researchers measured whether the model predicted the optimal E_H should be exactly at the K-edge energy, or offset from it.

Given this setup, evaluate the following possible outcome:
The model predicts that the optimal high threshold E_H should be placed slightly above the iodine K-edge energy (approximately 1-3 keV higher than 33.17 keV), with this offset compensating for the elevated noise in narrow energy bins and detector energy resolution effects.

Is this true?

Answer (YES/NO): NO